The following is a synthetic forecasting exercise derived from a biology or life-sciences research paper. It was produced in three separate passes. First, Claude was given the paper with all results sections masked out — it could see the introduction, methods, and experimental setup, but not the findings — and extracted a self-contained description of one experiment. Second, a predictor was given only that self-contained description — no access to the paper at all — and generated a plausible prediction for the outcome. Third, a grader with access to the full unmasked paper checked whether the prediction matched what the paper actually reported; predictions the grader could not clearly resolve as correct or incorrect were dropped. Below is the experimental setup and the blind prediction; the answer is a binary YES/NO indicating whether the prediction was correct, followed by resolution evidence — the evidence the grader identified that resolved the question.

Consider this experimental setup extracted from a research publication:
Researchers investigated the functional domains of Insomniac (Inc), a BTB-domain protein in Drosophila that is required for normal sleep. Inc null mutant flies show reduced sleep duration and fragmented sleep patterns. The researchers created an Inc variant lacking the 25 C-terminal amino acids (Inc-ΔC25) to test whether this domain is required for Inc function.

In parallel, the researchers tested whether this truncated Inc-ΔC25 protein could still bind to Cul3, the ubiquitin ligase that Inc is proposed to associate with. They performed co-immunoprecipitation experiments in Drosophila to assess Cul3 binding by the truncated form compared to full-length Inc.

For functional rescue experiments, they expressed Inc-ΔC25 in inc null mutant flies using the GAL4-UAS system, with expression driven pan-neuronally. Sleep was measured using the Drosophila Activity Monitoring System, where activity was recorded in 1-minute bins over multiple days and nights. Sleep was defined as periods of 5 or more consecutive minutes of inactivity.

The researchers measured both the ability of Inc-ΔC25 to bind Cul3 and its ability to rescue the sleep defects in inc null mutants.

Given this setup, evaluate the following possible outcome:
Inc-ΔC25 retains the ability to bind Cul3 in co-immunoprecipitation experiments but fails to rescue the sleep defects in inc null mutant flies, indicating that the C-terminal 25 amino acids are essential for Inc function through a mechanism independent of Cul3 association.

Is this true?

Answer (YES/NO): NO